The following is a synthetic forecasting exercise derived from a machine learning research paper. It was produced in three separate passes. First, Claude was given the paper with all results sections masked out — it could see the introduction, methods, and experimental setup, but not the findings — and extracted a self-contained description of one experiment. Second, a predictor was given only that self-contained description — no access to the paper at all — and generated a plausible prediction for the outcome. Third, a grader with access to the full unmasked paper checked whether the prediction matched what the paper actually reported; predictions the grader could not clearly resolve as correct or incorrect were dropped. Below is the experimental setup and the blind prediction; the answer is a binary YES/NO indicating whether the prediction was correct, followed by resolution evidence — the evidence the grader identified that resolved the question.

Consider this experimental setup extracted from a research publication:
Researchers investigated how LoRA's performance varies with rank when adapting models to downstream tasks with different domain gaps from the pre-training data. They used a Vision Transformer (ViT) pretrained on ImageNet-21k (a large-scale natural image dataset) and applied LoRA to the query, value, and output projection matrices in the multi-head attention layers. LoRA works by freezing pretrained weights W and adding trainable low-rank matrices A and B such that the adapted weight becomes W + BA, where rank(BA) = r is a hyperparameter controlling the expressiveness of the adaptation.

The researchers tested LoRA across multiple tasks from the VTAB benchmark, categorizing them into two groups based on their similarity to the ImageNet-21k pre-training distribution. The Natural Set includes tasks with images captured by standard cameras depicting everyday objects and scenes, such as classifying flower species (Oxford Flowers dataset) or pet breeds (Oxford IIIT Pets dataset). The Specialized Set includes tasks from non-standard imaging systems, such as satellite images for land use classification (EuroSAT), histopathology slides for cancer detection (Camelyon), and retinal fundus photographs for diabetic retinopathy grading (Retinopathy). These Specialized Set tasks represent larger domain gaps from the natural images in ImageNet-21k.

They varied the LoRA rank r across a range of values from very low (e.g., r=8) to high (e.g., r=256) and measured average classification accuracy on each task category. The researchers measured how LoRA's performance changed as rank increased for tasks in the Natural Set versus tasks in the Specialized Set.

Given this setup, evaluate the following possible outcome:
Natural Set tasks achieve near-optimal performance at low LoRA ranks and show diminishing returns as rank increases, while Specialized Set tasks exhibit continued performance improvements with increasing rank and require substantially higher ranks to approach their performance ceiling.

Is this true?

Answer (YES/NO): YES